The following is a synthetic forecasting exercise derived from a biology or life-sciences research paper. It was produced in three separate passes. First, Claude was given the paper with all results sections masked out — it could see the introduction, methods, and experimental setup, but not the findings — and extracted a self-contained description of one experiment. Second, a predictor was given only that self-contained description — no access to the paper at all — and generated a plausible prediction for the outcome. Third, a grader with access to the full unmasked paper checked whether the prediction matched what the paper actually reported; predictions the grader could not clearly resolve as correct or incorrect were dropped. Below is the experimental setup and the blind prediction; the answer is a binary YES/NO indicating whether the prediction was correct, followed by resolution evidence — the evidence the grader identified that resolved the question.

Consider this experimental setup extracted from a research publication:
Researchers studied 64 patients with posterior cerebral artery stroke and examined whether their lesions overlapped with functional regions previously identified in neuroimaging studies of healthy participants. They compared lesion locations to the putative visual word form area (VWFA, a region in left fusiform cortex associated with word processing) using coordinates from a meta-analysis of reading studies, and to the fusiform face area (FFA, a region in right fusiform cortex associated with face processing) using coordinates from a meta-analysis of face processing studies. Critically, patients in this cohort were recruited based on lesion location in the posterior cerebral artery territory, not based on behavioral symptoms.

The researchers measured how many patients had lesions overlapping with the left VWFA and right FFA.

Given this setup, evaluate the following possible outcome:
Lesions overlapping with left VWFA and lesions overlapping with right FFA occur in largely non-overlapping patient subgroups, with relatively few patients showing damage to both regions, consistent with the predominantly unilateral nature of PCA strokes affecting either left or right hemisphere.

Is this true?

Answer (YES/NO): YES